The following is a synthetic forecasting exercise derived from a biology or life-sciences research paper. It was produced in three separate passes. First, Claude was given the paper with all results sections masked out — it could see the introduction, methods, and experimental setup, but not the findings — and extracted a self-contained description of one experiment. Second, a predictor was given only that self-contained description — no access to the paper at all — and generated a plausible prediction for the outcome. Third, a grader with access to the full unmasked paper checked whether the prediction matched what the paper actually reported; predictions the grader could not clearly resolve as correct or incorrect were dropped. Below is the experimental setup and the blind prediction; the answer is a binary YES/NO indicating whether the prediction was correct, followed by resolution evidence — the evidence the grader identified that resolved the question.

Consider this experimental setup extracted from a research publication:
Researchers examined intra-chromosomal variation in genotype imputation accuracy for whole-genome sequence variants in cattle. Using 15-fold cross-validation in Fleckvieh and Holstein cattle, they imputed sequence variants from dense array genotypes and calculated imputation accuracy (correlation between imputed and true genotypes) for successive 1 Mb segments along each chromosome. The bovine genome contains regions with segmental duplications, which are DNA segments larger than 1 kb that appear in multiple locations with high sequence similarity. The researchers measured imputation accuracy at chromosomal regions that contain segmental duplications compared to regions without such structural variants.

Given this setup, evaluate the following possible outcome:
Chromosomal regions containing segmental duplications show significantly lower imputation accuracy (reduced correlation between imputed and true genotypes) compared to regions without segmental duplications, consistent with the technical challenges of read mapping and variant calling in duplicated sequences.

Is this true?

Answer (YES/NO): YES